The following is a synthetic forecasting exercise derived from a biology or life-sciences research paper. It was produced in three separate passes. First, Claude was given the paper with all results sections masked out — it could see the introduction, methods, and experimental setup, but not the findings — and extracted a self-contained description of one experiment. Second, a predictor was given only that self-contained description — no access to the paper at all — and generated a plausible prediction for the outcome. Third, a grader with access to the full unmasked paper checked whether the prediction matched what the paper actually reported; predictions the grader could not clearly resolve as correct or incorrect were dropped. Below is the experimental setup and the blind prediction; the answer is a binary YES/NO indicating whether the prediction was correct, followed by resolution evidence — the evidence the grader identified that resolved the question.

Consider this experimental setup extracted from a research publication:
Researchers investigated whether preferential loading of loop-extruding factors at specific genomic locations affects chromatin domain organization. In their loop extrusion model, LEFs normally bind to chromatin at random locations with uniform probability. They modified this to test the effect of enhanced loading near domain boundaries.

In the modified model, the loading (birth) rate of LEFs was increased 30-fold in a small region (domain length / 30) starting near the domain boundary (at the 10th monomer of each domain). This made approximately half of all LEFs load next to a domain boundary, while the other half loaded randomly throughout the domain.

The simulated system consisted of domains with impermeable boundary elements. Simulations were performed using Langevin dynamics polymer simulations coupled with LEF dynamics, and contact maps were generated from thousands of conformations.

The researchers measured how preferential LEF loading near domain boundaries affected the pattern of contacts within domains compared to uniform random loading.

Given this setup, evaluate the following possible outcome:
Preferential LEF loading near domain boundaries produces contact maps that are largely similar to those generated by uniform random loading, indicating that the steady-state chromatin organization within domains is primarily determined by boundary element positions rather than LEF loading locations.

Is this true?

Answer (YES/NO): NO